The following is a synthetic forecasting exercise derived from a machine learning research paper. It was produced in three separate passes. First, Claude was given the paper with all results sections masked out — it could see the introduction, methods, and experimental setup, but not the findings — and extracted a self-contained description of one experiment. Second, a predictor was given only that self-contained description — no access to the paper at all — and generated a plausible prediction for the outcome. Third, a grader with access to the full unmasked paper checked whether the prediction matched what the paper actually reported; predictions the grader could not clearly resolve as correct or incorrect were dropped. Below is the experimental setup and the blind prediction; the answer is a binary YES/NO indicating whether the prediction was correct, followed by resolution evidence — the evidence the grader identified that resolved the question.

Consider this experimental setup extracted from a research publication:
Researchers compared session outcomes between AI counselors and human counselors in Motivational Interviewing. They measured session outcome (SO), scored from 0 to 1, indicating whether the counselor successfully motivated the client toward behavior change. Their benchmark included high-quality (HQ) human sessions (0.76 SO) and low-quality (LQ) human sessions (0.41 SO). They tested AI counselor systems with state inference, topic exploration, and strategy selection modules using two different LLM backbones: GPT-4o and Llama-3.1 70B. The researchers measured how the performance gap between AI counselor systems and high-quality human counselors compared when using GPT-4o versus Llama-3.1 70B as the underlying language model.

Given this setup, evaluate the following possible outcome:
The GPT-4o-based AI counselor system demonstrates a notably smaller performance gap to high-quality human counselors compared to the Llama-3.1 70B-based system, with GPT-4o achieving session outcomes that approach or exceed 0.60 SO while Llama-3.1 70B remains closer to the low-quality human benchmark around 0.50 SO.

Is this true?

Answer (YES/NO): NO